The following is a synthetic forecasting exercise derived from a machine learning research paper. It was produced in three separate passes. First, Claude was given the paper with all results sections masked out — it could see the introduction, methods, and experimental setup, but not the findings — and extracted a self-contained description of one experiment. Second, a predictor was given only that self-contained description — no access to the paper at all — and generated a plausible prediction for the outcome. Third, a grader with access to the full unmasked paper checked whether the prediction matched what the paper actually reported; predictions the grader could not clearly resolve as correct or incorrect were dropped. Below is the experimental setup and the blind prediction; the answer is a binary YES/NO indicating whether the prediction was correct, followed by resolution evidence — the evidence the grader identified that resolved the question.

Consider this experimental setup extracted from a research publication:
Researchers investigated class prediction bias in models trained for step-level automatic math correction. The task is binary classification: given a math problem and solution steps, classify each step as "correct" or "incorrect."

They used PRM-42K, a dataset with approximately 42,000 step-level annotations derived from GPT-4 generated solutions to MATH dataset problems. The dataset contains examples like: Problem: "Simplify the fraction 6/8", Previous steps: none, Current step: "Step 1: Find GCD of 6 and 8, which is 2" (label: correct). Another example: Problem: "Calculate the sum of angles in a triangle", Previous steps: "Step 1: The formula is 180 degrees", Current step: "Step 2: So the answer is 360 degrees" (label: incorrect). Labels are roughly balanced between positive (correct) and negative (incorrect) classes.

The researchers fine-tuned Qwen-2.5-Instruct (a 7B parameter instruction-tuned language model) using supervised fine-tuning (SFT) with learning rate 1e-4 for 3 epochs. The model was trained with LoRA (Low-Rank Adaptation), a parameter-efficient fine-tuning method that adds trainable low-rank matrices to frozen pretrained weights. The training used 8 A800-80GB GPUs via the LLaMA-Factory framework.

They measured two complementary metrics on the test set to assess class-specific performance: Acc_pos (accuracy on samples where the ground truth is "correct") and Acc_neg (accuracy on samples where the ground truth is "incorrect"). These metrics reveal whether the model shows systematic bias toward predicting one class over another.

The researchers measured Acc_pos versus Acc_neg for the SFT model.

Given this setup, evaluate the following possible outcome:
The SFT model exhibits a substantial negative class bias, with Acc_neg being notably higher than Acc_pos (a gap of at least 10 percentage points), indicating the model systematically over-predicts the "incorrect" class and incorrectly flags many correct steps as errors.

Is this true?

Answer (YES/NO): NO